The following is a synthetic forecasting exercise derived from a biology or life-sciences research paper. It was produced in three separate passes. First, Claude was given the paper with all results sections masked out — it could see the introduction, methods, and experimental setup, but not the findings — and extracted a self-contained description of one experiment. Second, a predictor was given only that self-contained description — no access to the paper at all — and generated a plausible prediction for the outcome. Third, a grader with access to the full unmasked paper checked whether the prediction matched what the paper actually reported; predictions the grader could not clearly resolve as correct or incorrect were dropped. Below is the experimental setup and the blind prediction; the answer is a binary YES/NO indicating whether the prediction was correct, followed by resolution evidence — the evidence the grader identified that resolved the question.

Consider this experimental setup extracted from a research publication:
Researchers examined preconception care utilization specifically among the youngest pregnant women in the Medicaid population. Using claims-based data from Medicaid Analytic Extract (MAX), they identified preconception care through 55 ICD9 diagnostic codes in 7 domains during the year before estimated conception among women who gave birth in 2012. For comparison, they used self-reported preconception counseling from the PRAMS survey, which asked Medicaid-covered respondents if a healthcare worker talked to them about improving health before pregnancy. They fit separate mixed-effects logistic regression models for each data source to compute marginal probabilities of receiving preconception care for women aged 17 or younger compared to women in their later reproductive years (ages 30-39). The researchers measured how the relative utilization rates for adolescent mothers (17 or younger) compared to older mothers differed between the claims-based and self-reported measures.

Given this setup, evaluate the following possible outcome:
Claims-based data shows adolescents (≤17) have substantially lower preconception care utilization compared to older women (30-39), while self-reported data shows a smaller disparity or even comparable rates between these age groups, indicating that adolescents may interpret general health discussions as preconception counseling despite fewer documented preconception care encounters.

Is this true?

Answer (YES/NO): NO